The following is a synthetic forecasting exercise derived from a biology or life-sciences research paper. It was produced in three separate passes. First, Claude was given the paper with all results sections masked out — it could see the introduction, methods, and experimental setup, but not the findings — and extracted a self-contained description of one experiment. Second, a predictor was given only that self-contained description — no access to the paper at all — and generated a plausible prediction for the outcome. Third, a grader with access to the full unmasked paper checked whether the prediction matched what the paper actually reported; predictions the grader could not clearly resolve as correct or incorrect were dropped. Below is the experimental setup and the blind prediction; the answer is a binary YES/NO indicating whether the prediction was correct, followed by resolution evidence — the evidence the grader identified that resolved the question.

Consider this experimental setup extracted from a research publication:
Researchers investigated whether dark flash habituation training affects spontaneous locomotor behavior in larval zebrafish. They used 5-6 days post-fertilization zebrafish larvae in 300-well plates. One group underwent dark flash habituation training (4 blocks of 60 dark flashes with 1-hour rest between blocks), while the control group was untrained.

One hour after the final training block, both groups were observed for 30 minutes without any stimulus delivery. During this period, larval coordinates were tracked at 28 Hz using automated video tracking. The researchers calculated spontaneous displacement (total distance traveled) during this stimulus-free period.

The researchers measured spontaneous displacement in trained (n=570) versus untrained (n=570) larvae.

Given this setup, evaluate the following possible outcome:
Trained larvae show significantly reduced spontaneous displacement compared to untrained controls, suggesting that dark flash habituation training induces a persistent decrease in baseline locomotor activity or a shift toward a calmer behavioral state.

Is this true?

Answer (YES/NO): NO